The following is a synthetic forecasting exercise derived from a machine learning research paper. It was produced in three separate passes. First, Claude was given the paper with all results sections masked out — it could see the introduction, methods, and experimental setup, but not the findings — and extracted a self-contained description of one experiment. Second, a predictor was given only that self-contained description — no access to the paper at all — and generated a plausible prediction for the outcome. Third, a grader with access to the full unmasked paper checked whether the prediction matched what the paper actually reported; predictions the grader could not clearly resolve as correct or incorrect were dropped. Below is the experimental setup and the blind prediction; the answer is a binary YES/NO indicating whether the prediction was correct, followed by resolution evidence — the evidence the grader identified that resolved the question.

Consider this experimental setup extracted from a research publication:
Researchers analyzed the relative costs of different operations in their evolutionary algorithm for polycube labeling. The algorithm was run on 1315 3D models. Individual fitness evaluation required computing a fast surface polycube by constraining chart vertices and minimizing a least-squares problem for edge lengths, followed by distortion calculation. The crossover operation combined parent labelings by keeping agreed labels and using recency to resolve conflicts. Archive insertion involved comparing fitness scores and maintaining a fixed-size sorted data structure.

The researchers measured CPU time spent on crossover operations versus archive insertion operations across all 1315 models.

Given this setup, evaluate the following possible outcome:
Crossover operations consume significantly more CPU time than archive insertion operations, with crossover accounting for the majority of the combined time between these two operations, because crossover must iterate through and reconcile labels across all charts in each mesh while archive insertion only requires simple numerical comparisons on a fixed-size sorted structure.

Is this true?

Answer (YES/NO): YES